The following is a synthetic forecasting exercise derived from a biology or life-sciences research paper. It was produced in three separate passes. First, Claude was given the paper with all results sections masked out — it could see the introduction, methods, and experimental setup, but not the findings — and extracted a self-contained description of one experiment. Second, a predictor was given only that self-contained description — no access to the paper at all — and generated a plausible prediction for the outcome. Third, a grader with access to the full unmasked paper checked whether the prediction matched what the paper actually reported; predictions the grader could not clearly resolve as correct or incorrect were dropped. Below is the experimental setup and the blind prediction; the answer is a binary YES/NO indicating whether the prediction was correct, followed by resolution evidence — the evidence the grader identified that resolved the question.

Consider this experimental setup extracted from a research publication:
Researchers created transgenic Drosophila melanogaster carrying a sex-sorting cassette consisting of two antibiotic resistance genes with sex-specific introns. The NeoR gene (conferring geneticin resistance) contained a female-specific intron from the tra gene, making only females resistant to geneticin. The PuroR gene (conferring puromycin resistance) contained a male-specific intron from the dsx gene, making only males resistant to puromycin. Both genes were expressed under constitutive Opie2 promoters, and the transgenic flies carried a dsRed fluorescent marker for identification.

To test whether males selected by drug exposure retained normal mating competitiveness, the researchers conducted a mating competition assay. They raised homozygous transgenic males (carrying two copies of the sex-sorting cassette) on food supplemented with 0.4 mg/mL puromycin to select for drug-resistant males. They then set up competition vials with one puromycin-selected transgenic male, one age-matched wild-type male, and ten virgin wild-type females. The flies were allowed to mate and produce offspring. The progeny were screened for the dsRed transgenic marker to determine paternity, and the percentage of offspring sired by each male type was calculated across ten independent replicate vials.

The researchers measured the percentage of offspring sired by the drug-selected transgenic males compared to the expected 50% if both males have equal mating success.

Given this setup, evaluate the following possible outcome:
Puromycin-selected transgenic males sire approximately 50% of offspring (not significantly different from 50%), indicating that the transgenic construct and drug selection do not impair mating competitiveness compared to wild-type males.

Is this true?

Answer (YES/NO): YES